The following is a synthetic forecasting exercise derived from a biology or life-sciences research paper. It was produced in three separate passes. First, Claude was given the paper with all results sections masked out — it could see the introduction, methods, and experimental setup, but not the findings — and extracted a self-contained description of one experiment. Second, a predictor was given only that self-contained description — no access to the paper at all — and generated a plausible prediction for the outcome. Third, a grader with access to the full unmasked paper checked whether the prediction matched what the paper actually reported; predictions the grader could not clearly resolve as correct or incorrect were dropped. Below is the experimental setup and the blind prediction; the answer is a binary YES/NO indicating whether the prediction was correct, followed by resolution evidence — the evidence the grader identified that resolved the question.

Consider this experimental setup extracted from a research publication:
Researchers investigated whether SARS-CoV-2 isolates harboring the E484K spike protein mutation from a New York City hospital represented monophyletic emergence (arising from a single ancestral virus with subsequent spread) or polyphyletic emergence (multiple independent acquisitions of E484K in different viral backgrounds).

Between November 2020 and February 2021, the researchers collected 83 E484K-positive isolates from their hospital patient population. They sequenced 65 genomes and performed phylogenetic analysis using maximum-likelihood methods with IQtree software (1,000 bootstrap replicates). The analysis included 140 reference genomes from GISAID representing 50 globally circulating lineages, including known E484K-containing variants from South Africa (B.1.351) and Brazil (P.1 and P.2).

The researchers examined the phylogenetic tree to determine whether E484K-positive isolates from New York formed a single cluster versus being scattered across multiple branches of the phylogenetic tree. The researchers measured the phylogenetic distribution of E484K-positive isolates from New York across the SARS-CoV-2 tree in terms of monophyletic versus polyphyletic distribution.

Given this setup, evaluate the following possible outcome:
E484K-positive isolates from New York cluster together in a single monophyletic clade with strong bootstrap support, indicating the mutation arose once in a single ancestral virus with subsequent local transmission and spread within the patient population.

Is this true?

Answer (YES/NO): NO